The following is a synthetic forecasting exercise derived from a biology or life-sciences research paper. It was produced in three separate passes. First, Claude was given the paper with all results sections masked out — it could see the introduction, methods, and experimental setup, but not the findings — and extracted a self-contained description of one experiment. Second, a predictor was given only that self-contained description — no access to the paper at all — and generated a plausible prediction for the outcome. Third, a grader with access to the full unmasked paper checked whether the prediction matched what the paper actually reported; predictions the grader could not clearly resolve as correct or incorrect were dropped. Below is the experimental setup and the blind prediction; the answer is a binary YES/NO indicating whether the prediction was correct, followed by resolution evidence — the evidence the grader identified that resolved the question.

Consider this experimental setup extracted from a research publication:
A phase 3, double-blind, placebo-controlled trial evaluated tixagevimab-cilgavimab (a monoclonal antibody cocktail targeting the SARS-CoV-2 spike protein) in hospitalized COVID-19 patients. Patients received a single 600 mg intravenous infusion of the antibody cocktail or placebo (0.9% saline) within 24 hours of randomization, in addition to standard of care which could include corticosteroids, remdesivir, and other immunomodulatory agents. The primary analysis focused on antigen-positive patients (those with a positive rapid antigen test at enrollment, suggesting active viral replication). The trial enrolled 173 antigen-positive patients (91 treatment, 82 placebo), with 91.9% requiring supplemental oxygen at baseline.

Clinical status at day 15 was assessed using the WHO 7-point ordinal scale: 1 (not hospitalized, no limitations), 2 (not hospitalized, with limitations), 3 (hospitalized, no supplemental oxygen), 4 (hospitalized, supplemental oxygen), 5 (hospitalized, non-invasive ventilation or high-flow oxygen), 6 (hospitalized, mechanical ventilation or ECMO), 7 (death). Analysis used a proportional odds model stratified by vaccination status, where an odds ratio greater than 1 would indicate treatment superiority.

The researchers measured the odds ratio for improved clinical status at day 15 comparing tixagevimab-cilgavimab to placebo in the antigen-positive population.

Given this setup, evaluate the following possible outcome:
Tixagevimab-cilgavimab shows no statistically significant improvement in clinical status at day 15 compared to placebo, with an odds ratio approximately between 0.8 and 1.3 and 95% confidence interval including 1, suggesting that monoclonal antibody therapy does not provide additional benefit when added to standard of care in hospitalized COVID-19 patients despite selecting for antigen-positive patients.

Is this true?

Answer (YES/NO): YES